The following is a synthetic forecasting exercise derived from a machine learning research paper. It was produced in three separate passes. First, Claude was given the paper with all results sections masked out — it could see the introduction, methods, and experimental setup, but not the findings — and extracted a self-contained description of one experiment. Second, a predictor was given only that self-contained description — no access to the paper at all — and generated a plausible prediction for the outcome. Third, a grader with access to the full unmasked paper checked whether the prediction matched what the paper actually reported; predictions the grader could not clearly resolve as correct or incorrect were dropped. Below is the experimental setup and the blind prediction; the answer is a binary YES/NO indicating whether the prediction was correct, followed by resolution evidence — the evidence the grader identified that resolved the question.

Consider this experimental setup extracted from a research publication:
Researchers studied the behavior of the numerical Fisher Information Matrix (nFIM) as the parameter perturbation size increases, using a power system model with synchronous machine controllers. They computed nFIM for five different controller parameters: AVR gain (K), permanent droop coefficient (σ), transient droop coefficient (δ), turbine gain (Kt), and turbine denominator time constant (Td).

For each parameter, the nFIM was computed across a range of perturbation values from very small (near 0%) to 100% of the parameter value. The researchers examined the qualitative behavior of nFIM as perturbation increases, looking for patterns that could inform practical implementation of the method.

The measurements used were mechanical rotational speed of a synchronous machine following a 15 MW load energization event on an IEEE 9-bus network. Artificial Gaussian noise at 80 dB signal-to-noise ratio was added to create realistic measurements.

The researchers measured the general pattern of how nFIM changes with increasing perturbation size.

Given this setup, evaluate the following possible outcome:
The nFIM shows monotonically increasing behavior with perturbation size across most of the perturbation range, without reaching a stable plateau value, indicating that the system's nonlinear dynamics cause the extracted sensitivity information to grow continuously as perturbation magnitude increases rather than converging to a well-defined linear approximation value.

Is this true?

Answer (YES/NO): NO